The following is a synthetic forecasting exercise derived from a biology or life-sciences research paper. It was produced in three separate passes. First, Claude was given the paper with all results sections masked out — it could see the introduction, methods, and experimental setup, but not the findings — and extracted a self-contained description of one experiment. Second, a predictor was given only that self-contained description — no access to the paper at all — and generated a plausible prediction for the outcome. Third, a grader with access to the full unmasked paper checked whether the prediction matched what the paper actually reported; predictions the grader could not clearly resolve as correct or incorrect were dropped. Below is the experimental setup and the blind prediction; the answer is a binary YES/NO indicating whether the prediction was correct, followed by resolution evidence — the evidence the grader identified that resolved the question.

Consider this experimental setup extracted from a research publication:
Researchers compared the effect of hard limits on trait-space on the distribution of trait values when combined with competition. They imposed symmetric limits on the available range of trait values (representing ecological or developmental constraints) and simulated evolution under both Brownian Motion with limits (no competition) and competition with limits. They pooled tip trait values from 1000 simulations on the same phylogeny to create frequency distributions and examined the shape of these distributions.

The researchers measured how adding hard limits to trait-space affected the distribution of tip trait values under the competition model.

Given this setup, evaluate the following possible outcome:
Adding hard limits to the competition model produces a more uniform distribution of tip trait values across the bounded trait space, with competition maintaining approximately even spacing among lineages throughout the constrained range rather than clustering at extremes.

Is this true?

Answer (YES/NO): NO